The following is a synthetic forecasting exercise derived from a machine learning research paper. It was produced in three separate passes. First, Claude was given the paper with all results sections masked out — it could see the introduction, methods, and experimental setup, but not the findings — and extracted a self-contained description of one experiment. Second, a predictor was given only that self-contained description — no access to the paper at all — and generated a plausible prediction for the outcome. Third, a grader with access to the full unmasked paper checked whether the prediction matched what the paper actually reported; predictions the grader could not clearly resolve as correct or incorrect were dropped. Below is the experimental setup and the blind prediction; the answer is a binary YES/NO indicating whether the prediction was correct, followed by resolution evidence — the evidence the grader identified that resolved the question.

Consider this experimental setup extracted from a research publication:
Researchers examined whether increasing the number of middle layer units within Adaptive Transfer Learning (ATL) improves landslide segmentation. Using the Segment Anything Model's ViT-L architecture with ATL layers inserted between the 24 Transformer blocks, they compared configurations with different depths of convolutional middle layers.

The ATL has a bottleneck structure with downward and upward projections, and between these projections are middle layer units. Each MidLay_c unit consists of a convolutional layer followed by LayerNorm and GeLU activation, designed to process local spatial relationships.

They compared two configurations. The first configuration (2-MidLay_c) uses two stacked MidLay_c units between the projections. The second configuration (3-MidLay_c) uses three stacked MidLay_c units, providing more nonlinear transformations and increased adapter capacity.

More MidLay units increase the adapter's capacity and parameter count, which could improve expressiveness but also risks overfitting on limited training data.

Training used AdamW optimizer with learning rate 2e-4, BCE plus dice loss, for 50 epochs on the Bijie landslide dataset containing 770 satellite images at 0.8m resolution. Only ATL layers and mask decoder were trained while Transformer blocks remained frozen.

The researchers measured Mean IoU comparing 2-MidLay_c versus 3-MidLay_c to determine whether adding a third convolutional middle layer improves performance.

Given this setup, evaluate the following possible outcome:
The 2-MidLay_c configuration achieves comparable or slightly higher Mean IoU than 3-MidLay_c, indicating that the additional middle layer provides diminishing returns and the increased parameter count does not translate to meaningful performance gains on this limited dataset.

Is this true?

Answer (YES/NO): NO